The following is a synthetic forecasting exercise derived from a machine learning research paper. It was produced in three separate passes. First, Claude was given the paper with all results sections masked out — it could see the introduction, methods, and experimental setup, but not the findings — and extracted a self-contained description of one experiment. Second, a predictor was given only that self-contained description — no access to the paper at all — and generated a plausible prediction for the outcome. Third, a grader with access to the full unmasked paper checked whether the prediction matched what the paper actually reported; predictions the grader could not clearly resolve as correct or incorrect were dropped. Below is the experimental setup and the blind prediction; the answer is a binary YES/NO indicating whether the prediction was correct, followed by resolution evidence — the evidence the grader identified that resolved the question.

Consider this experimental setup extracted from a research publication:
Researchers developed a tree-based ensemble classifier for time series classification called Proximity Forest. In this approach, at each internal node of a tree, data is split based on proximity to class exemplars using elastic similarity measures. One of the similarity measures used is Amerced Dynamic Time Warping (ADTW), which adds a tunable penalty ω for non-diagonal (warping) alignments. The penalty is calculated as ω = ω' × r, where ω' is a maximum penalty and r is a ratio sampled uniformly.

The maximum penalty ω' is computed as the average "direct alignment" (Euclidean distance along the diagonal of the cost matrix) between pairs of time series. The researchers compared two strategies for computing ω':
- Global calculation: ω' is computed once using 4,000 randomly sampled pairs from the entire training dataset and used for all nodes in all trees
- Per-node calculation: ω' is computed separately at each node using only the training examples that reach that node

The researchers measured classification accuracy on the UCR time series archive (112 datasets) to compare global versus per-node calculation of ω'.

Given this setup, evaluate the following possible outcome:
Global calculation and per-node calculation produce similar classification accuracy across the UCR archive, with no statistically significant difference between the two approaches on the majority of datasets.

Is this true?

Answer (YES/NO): YES